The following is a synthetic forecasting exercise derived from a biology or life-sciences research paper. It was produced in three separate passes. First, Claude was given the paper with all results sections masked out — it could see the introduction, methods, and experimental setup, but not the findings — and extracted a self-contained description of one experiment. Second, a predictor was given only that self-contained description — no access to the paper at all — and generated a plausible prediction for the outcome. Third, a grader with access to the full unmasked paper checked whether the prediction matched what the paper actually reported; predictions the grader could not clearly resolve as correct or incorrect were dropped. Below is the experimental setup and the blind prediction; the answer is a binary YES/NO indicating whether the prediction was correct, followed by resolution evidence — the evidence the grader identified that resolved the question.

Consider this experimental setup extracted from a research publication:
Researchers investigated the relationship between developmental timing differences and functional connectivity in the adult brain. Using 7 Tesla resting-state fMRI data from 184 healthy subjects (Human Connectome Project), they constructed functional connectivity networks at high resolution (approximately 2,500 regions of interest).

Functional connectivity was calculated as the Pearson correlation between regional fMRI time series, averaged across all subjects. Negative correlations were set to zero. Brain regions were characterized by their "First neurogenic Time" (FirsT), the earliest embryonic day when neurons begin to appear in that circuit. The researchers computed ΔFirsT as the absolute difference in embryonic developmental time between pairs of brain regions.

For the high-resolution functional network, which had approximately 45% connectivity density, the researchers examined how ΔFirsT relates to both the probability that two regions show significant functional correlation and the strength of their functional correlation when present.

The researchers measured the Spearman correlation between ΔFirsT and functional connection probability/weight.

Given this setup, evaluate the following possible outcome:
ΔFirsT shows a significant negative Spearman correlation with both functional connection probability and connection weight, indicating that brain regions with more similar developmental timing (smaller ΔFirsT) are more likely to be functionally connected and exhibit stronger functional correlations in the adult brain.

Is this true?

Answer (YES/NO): YES